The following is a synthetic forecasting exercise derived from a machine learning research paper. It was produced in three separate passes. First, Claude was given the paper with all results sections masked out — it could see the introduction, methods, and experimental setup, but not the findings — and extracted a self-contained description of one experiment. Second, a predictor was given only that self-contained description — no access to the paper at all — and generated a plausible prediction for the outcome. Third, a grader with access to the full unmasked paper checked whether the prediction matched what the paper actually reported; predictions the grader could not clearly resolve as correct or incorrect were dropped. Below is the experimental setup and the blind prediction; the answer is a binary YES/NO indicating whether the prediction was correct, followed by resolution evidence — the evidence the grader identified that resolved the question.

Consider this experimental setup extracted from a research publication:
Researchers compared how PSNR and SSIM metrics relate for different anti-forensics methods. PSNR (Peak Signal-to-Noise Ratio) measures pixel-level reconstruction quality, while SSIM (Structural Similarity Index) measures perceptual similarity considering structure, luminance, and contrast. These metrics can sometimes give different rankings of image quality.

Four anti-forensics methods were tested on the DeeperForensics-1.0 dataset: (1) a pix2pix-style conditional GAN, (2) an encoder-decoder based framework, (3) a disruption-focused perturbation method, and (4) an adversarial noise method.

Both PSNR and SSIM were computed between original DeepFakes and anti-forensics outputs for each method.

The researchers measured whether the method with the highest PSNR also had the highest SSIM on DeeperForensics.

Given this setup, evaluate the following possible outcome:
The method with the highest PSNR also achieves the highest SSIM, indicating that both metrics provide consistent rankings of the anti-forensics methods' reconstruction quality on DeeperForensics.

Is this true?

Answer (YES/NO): NO